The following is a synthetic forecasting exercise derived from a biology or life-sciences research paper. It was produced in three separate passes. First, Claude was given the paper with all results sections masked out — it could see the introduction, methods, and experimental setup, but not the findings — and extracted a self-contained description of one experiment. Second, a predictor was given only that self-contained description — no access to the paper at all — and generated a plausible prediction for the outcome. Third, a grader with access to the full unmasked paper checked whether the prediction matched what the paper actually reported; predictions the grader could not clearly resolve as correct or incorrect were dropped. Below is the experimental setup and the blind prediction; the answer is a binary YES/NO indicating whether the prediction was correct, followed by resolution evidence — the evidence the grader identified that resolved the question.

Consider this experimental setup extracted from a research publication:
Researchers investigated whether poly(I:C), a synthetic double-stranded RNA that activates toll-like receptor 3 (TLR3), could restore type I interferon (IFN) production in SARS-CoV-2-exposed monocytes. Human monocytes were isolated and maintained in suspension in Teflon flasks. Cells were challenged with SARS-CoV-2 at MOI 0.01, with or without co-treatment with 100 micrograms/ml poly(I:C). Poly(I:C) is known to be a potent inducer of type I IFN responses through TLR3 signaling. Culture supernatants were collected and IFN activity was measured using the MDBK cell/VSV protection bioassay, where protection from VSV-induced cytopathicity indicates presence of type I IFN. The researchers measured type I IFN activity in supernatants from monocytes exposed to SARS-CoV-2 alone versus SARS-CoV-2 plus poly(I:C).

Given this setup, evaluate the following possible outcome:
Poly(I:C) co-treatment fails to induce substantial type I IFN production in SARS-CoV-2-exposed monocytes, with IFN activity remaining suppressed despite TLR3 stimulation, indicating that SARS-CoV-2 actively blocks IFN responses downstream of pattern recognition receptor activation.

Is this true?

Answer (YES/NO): NO